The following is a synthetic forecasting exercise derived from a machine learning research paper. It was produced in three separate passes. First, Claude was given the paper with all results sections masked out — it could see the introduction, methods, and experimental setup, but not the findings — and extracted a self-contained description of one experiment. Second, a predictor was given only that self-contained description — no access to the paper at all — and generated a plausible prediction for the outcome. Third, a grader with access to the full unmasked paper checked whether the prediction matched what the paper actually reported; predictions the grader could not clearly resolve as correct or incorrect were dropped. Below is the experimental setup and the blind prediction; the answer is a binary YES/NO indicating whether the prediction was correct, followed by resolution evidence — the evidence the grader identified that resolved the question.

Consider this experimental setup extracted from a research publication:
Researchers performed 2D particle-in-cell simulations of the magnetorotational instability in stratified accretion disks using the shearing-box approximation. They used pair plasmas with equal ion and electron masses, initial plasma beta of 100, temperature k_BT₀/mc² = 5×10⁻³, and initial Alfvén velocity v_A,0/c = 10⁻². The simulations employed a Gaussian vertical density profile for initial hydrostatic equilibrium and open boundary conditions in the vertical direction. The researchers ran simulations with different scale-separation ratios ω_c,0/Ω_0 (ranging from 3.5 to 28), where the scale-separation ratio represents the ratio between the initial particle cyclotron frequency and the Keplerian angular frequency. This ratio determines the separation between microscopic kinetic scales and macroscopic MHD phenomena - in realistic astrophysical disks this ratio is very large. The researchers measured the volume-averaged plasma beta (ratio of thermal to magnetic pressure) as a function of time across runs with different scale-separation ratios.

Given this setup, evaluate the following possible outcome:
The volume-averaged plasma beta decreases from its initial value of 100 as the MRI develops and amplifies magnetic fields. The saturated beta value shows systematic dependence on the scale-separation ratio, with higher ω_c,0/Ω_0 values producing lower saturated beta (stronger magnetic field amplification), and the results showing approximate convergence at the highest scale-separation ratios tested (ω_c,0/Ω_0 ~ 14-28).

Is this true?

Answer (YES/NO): NO